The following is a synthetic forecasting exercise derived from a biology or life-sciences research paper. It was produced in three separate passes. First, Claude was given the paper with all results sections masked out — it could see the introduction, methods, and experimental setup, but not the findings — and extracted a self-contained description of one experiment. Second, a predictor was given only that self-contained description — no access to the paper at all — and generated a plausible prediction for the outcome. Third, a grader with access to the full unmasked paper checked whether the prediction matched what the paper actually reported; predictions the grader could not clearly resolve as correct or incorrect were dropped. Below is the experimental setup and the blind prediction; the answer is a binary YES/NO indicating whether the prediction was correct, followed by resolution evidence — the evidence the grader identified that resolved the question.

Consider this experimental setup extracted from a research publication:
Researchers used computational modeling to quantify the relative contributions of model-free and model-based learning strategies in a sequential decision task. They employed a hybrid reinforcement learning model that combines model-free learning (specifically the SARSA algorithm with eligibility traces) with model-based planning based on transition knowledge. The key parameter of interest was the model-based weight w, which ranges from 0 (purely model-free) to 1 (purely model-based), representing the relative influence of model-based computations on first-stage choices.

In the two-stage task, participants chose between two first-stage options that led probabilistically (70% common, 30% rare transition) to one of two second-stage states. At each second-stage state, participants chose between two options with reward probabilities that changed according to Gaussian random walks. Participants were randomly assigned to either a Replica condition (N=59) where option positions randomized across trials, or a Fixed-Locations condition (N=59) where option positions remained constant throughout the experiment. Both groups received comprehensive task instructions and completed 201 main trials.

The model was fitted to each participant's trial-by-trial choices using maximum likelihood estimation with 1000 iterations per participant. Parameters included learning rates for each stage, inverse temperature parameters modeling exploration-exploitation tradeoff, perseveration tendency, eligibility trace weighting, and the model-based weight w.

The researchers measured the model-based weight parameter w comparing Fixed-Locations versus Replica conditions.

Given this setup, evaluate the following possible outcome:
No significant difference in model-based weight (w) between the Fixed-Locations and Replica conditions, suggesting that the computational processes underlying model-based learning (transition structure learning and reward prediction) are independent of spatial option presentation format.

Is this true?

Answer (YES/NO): YES